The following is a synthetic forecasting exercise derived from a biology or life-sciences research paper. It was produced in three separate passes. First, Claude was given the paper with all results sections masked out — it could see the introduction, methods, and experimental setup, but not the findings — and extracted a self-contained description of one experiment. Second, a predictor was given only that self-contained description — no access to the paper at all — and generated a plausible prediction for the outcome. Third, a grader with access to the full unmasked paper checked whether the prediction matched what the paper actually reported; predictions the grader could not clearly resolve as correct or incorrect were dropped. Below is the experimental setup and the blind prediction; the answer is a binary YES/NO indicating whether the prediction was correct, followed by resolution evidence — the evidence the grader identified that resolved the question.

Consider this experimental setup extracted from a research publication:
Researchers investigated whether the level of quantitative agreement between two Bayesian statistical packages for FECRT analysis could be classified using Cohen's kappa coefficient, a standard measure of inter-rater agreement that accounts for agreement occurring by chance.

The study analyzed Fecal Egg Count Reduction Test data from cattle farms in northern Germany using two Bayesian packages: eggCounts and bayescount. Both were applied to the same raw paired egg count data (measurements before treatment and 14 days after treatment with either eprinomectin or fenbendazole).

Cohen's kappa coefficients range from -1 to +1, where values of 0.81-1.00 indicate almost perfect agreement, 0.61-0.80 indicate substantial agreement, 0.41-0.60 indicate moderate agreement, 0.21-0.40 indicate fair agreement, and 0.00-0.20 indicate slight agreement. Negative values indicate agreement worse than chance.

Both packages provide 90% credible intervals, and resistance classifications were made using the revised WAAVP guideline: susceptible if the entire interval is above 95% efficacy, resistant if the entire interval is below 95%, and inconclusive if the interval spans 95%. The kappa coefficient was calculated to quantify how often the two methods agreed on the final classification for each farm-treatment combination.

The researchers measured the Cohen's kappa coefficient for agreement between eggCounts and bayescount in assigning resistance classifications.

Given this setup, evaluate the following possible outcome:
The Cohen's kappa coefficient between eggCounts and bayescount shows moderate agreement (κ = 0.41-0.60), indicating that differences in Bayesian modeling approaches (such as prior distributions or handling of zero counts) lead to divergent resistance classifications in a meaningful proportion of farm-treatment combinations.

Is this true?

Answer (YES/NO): YES